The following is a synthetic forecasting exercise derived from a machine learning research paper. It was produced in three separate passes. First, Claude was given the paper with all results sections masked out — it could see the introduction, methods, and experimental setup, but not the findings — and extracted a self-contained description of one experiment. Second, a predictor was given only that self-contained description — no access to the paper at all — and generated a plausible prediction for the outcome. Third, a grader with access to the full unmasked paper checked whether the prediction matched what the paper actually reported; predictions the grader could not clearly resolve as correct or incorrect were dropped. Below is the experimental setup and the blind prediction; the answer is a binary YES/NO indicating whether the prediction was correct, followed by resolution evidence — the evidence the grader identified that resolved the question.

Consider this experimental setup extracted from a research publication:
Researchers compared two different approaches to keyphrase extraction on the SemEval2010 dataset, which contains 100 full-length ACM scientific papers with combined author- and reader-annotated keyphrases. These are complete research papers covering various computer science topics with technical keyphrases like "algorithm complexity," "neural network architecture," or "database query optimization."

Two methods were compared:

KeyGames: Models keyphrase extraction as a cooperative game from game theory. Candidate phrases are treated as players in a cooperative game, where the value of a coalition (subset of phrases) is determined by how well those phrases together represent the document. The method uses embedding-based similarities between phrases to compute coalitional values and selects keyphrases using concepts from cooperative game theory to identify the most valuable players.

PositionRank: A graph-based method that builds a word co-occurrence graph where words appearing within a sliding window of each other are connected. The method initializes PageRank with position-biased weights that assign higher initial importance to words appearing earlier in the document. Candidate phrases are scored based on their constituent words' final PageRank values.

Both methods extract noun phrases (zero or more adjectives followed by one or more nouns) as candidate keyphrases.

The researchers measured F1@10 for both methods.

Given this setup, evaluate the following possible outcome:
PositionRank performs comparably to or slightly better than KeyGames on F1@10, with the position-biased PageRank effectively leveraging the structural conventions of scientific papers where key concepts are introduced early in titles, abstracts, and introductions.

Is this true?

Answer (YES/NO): NO